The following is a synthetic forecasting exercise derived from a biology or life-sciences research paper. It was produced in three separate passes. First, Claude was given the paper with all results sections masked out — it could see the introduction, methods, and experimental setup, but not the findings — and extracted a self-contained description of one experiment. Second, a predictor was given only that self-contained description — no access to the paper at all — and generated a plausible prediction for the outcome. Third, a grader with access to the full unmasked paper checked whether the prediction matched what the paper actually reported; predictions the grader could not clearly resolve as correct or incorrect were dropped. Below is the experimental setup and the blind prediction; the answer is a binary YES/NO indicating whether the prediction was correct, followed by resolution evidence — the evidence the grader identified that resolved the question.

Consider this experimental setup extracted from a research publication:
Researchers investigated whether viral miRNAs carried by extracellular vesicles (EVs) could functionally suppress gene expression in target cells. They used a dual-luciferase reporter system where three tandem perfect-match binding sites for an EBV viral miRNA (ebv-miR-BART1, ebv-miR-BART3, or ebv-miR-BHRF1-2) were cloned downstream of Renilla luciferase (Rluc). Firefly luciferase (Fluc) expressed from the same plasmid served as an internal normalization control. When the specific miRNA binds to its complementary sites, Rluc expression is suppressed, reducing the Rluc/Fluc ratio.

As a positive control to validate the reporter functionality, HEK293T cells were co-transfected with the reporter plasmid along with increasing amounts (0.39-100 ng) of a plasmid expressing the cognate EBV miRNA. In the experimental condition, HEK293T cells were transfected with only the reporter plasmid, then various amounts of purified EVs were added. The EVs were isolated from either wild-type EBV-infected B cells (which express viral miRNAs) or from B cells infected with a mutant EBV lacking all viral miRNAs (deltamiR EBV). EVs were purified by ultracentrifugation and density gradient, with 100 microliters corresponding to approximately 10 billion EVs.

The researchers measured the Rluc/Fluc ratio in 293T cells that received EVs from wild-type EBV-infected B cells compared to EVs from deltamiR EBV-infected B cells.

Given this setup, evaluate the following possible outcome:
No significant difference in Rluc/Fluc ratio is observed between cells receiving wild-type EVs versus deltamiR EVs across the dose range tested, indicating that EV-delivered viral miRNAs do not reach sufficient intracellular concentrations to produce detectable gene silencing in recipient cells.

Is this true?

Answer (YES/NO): YES